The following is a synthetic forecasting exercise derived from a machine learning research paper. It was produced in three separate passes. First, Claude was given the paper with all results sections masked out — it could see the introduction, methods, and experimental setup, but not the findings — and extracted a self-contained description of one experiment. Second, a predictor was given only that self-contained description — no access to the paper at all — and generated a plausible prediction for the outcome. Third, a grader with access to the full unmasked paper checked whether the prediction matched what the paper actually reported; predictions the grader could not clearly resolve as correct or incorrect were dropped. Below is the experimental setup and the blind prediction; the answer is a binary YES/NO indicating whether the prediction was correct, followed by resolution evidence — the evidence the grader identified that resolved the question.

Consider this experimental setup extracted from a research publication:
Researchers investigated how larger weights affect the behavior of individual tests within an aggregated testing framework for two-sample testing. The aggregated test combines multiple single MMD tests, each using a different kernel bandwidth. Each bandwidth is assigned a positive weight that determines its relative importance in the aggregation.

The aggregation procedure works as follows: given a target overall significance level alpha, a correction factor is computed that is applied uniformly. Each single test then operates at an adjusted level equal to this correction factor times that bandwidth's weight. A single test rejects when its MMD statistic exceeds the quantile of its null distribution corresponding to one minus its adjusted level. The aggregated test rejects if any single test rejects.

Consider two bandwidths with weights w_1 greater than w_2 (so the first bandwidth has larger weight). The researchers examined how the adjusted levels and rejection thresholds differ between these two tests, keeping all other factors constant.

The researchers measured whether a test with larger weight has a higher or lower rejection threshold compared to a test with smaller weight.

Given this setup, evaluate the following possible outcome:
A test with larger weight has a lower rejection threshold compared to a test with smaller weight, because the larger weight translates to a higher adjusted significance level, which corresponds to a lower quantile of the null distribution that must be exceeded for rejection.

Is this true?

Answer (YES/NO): YES